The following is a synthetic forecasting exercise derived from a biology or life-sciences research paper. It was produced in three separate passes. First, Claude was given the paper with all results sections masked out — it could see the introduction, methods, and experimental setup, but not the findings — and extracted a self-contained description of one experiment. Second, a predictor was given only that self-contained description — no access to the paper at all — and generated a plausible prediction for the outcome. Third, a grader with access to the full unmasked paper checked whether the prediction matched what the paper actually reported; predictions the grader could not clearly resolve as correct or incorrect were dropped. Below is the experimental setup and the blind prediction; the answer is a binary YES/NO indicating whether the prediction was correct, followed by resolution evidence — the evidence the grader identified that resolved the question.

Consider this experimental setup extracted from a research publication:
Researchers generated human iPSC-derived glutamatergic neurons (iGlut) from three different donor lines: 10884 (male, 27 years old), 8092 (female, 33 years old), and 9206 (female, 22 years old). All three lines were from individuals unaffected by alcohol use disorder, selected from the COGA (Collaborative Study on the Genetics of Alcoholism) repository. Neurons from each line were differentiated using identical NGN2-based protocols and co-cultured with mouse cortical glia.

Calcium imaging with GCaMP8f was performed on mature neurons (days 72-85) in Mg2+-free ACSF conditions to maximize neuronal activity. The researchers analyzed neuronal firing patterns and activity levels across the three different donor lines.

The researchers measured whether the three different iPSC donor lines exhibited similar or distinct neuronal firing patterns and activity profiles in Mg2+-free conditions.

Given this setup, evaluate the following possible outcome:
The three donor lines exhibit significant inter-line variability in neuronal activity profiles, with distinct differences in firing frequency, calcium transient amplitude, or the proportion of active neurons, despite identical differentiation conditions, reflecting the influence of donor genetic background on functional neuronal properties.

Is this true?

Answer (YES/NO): YES